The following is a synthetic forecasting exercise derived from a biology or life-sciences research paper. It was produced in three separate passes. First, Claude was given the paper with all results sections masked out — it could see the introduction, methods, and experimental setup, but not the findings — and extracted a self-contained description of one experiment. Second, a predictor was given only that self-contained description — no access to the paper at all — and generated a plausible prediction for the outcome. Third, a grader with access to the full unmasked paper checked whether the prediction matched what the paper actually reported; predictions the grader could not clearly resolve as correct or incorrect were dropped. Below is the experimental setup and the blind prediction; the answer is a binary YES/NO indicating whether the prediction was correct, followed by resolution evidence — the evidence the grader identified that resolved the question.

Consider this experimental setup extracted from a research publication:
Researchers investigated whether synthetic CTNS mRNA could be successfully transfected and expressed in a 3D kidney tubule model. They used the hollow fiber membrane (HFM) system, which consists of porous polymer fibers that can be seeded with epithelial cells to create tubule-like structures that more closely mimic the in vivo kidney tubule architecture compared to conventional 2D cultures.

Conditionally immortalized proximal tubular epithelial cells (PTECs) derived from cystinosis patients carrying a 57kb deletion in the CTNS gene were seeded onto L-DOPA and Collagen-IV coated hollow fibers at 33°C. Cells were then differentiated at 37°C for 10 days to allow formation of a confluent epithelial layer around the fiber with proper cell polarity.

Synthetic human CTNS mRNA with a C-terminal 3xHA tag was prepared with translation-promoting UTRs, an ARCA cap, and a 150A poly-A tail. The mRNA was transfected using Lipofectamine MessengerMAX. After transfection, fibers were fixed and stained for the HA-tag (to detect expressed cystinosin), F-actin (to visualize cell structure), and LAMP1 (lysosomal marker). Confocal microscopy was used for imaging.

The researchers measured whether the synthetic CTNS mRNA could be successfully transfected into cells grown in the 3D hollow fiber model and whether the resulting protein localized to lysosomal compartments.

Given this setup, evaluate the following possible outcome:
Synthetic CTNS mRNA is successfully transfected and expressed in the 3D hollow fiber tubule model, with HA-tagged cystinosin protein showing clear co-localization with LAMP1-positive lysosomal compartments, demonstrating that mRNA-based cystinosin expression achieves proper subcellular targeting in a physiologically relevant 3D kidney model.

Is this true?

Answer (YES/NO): YES